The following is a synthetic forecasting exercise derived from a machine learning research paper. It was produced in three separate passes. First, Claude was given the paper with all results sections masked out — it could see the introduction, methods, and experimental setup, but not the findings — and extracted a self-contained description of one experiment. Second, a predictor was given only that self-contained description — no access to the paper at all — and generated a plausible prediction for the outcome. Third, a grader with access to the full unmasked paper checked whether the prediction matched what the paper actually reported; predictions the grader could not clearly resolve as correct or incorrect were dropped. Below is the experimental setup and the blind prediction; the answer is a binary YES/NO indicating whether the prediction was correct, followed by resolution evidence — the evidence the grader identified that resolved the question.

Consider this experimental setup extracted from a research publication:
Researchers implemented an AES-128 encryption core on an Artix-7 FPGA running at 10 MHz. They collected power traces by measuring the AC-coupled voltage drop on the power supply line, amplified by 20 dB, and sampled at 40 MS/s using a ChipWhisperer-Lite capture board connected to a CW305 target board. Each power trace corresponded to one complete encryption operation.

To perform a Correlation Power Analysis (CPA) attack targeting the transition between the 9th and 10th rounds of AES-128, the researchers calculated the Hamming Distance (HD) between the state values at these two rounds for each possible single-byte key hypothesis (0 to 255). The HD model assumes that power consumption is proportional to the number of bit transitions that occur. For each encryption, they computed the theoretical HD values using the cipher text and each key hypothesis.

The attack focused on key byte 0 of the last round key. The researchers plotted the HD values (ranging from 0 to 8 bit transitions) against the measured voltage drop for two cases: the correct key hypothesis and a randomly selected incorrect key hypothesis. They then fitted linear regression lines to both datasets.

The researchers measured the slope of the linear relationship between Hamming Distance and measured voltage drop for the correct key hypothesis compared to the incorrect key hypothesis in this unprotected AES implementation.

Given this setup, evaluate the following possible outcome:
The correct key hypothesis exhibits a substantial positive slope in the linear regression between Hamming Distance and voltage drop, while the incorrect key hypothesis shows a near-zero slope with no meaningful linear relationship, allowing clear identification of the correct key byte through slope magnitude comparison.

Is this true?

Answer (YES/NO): NO